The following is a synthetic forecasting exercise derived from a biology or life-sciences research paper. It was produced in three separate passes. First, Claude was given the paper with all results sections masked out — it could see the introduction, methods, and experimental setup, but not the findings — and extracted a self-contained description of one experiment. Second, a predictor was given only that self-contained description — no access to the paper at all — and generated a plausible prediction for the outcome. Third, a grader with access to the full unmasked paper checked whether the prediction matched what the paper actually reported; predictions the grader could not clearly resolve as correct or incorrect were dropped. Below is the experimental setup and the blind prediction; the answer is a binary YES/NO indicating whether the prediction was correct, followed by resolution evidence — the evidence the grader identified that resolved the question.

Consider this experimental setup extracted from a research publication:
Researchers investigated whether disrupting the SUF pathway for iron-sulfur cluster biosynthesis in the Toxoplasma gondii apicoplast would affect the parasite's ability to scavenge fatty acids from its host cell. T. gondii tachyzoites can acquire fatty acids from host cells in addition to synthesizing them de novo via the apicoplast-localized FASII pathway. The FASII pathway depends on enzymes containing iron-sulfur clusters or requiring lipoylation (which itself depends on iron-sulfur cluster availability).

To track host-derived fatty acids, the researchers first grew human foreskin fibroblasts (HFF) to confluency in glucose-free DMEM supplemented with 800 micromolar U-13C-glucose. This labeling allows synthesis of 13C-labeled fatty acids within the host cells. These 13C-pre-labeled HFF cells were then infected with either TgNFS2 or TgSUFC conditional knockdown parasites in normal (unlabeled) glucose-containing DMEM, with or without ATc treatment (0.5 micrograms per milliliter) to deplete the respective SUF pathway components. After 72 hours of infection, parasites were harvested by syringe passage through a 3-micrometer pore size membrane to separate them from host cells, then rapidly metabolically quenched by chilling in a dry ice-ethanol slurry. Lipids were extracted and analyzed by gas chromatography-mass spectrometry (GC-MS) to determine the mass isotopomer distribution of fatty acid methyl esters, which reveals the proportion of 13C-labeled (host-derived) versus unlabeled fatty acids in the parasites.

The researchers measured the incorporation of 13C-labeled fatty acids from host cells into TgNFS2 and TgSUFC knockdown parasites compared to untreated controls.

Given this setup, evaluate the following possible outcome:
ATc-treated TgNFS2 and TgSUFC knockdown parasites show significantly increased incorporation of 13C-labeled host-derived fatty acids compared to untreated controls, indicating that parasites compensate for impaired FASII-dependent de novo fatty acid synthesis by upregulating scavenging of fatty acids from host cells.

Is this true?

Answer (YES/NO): NO